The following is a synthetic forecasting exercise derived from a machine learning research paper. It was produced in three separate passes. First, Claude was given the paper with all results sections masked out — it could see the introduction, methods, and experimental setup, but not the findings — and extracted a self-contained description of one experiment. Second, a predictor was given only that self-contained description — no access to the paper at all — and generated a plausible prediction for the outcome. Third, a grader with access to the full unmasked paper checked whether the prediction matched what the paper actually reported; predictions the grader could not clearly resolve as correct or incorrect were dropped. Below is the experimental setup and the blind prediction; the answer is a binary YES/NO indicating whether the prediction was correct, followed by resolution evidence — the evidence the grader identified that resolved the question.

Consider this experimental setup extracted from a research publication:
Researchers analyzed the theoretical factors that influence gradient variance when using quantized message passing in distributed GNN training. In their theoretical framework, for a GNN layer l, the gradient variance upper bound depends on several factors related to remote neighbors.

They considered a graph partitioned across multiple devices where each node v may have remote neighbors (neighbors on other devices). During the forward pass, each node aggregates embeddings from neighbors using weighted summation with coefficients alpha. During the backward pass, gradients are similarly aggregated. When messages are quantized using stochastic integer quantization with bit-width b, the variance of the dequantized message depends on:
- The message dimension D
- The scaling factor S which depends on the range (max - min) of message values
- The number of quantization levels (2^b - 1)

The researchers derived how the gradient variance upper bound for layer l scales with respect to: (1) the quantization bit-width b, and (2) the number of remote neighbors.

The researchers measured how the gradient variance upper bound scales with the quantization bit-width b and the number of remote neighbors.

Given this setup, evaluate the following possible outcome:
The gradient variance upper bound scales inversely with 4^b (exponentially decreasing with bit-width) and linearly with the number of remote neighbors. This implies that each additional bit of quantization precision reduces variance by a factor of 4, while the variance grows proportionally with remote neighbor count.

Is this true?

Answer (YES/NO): NO